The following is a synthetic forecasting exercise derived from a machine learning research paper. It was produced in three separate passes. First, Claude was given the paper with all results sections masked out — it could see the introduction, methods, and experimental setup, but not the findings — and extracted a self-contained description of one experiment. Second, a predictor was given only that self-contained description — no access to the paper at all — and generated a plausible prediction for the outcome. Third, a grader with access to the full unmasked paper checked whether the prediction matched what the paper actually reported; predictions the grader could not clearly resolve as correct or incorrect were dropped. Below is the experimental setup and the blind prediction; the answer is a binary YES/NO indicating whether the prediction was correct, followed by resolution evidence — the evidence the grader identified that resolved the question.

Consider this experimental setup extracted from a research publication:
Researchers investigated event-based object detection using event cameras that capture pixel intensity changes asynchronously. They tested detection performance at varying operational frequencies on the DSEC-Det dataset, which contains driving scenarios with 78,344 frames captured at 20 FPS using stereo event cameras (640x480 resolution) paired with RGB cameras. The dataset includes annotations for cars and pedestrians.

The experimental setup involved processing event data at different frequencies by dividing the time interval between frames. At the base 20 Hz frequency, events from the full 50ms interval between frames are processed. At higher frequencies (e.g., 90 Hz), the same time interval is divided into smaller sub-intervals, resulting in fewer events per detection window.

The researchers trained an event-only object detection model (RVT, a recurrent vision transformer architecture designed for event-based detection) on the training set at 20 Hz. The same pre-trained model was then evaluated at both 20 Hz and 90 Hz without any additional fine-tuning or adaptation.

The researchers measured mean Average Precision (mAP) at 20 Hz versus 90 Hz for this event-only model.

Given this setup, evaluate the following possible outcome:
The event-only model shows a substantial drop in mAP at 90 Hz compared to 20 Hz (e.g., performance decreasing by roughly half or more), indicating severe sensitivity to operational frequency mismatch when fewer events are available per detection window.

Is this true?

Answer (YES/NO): NO